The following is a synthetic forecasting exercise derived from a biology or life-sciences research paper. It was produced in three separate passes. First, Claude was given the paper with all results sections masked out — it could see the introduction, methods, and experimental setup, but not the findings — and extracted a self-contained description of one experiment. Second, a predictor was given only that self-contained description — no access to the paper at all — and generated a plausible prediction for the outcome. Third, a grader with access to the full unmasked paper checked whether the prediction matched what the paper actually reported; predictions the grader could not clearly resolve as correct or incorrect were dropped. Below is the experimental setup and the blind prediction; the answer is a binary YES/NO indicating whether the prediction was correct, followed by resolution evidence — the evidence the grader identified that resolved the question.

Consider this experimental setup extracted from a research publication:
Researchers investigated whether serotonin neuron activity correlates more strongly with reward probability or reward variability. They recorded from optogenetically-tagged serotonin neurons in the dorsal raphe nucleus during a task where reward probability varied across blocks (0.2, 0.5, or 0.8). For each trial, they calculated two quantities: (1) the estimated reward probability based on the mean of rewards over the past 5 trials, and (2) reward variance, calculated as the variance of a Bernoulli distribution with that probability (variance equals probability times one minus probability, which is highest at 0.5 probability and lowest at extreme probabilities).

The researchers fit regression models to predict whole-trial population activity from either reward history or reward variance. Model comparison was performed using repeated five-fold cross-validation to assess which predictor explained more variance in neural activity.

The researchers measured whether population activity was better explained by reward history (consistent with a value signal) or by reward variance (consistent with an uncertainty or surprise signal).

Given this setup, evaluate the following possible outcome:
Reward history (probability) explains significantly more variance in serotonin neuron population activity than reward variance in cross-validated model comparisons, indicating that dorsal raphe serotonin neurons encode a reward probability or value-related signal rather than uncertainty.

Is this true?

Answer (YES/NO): YES